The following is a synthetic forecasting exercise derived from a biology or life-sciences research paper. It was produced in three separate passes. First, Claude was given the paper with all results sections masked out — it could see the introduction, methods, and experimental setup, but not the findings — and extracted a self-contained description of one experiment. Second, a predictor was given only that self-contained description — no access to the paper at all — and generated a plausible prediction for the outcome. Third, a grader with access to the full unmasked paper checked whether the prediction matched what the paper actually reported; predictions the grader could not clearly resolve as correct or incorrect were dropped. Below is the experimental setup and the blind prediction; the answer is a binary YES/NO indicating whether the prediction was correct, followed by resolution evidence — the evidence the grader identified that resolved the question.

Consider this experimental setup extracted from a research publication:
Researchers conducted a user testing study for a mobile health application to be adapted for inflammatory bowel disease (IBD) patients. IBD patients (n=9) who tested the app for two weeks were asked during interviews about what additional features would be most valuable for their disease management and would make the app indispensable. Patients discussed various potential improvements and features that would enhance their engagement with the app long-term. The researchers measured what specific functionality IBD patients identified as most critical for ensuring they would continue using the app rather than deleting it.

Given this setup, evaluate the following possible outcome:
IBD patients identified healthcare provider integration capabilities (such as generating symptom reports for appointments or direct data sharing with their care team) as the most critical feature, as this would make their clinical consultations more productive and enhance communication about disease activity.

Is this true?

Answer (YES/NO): YES